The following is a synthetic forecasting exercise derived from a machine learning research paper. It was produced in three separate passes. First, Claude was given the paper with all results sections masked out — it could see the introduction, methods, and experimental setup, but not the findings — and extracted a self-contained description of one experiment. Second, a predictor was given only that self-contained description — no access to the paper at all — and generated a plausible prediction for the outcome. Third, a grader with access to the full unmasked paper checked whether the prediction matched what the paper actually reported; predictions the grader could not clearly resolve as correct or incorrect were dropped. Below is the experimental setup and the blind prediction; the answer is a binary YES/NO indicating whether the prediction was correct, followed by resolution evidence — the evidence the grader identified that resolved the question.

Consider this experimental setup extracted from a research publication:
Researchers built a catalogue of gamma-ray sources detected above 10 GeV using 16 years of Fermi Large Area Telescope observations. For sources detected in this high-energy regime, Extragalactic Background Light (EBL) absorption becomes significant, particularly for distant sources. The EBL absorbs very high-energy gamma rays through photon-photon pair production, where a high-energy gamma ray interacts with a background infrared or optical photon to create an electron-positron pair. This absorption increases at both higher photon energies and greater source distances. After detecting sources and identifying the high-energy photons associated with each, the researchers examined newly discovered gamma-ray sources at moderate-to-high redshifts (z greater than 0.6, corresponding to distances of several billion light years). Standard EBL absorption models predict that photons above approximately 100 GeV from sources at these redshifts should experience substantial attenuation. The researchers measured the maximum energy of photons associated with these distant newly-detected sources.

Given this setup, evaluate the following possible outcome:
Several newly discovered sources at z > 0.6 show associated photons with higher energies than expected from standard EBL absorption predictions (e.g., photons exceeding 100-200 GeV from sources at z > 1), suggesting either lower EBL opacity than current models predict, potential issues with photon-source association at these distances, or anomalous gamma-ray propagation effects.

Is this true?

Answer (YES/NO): NO